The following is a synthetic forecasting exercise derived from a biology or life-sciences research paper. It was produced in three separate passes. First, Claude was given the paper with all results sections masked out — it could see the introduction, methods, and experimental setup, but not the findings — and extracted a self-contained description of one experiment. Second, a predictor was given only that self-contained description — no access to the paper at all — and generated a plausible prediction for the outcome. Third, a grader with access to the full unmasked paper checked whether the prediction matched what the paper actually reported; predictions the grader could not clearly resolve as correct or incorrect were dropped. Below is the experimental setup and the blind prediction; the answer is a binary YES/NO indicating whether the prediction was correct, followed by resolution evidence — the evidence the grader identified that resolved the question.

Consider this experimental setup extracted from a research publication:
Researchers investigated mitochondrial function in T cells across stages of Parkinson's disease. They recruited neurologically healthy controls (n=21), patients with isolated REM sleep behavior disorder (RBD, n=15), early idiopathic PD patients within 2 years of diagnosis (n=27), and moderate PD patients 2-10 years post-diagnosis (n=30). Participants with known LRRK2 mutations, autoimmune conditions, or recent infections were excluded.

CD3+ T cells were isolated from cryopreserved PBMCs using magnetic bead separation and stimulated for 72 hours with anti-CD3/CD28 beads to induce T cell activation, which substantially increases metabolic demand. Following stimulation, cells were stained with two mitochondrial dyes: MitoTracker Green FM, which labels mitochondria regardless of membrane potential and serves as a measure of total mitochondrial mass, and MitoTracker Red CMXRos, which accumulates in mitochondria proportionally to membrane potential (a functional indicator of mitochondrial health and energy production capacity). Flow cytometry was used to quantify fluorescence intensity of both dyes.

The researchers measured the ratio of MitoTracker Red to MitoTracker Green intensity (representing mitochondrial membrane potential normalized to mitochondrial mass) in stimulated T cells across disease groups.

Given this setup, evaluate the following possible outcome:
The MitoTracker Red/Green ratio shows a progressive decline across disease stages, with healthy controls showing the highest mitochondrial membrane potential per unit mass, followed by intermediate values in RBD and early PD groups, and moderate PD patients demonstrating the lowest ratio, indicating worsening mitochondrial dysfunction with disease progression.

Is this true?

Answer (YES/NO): NO